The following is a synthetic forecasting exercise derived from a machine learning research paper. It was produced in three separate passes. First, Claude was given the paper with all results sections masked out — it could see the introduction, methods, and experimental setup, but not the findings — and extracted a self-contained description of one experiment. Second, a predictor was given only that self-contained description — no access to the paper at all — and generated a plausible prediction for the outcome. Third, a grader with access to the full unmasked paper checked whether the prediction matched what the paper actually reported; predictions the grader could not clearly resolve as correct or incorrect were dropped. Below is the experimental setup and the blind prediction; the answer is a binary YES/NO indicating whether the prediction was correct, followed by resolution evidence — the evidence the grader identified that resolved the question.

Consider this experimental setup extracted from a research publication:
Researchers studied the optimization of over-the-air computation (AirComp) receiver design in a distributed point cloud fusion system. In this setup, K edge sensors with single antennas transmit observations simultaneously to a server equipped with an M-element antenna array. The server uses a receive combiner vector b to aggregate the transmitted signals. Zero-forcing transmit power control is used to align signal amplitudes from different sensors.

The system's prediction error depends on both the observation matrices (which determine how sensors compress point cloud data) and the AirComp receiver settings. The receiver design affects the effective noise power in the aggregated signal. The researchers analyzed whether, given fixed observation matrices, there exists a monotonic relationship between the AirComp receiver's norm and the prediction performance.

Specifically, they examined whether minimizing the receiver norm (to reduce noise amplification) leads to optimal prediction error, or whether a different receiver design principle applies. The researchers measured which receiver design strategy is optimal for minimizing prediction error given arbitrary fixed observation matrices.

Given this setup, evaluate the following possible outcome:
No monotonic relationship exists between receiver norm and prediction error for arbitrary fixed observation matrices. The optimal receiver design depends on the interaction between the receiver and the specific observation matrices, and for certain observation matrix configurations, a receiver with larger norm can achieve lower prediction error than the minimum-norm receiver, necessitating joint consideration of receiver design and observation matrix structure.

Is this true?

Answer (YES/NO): NO